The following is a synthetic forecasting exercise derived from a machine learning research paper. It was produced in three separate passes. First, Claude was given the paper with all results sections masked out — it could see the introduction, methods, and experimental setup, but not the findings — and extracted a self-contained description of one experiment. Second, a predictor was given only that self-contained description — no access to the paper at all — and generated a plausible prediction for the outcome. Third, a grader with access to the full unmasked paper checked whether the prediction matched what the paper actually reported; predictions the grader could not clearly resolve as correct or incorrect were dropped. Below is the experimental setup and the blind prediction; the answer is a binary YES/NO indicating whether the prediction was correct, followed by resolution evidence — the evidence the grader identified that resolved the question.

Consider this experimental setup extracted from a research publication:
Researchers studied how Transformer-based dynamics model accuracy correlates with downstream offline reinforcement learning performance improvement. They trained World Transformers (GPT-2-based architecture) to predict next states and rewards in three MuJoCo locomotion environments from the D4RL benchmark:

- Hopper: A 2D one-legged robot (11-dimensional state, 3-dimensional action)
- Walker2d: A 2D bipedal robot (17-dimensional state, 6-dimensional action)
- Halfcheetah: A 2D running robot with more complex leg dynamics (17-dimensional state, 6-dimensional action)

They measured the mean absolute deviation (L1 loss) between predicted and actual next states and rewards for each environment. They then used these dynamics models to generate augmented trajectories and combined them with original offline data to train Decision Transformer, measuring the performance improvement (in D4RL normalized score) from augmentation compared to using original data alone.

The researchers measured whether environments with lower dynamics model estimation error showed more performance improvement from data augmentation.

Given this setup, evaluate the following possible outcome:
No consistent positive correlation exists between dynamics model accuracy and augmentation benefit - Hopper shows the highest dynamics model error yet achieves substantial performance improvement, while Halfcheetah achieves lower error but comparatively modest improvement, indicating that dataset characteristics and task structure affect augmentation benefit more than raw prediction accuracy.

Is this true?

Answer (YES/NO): NO